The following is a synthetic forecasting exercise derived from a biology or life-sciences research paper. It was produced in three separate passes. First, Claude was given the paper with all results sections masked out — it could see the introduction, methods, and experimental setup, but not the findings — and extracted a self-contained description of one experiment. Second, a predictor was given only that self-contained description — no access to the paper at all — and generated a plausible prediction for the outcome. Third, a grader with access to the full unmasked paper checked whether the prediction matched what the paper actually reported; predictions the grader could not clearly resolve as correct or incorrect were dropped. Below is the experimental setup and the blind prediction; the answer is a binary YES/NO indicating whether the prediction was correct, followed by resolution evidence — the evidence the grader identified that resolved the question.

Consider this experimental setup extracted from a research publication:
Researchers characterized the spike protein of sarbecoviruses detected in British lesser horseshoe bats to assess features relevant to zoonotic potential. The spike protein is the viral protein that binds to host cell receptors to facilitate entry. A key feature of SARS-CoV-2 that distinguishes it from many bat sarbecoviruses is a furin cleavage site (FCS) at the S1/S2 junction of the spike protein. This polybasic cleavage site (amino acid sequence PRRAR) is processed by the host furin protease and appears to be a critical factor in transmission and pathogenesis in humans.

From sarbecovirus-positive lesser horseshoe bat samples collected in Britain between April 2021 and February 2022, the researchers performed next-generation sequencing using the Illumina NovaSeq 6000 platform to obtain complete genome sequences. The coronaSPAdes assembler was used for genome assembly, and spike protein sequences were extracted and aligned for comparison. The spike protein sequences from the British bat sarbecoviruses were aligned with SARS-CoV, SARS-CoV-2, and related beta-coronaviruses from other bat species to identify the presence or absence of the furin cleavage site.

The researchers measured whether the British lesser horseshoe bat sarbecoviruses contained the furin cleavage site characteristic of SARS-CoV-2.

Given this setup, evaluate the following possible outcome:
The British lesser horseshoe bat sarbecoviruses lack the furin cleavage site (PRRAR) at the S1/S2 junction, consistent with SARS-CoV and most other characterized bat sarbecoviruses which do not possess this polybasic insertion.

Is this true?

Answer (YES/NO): YES